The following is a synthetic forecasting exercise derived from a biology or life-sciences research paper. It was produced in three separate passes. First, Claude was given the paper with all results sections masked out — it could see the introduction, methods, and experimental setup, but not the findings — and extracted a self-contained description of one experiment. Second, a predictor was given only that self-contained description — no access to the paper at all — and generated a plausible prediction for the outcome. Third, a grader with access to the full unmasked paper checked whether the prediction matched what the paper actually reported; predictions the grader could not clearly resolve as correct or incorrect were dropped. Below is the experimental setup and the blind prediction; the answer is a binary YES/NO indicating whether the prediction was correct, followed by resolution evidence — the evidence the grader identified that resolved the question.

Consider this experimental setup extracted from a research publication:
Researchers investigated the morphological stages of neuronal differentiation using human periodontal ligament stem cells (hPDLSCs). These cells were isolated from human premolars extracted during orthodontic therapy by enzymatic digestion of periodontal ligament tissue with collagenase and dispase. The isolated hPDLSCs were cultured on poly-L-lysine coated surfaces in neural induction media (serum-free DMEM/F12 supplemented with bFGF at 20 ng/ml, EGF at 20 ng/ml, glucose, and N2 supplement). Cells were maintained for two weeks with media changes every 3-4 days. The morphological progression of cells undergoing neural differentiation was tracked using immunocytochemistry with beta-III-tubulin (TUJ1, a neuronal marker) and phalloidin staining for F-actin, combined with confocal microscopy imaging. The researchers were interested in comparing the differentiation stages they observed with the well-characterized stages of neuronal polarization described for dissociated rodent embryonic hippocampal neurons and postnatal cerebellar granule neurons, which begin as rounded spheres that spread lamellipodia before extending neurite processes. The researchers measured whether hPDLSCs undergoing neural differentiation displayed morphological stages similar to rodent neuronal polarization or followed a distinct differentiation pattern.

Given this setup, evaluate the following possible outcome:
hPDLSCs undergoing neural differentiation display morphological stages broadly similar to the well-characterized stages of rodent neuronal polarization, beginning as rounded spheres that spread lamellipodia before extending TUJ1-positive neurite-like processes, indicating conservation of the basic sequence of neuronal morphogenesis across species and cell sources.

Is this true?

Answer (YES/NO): NO